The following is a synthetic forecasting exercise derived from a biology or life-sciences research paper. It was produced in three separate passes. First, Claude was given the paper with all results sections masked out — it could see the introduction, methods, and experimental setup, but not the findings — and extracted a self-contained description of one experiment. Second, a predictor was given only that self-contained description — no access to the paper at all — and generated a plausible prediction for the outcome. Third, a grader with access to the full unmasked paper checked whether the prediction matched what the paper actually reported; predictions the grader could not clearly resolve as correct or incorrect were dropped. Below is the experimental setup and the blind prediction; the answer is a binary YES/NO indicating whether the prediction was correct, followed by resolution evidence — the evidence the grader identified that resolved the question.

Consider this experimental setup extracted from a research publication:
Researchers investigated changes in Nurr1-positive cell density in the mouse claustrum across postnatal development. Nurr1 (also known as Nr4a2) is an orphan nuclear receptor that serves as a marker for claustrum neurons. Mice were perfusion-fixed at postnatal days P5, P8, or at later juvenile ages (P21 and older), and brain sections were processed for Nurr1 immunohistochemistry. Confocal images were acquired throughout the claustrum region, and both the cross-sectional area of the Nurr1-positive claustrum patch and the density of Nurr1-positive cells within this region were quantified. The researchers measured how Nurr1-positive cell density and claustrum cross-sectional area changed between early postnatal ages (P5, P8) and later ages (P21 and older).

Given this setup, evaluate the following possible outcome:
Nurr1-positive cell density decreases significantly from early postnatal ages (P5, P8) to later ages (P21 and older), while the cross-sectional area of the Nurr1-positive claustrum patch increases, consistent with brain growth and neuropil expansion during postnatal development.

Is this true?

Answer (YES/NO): NO